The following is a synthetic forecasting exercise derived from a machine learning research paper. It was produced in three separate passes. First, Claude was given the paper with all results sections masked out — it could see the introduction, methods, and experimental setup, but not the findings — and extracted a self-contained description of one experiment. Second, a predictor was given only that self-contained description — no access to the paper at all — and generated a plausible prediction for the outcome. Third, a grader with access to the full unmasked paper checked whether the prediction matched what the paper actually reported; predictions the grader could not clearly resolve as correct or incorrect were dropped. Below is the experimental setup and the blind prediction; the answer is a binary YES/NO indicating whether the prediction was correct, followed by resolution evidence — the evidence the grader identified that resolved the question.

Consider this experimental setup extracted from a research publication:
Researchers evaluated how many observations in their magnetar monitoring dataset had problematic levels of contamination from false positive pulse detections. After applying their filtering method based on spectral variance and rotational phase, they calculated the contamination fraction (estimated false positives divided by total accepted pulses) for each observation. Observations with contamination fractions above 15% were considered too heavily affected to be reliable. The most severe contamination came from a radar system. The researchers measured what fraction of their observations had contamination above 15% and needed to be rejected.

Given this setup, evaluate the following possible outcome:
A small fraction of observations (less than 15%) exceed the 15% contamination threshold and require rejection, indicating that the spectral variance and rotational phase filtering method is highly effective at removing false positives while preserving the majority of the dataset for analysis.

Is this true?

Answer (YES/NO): YES